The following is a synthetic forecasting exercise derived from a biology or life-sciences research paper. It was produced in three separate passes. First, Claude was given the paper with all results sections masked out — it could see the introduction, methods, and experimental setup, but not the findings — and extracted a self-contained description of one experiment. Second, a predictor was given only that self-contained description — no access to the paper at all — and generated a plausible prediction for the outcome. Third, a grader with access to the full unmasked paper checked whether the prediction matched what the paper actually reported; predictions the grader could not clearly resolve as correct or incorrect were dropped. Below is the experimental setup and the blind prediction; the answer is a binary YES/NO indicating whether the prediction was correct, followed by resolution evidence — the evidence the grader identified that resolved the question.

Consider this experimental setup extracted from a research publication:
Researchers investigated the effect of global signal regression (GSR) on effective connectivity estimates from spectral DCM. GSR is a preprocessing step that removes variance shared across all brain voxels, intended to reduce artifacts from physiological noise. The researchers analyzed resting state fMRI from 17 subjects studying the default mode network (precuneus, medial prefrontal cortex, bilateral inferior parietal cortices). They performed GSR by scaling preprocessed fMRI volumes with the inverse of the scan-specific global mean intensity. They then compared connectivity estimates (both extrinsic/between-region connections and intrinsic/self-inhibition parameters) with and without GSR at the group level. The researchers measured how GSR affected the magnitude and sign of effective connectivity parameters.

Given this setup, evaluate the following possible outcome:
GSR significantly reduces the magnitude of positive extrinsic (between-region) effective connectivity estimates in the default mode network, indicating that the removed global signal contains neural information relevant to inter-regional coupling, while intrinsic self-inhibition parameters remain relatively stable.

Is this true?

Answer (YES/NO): NO